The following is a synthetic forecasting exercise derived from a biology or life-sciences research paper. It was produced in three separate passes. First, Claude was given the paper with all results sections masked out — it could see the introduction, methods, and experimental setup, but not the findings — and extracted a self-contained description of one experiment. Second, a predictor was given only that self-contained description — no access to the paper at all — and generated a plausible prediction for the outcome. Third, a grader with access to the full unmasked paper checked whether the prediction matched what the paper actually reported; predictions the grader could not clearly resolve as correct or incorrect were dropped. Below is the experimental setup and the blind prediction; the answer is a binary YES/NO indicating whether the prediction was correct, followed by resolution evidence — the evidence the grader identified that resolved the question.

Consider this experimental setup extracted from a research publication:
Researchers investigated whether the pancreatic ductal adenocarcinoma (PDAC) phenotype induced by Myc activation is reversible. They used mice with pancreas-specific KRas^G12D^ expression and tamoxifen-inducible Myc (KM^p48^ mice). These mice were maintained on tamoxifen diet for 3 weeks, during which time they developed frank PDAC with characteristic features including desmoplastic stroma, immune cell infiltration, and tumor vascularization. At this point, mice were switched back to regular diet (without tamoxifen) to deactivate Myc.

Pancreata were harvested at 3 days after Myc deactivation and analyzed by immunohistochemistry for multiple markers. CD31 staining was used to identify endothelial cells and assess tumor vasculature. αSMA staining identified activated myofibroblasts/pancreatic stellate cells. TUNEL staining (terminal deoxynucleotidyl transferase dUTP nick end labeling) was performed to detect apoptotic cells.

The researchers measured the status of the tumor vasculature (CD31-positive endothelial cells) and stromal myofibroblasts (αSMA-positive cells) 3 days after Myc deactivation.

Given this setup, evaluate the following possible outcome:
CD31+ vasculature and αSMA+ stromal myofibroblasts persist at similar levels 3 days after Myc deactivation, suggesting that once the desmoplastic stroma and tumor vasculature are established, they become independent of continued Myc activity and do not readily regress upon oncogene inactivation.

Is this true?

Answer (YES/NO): NO